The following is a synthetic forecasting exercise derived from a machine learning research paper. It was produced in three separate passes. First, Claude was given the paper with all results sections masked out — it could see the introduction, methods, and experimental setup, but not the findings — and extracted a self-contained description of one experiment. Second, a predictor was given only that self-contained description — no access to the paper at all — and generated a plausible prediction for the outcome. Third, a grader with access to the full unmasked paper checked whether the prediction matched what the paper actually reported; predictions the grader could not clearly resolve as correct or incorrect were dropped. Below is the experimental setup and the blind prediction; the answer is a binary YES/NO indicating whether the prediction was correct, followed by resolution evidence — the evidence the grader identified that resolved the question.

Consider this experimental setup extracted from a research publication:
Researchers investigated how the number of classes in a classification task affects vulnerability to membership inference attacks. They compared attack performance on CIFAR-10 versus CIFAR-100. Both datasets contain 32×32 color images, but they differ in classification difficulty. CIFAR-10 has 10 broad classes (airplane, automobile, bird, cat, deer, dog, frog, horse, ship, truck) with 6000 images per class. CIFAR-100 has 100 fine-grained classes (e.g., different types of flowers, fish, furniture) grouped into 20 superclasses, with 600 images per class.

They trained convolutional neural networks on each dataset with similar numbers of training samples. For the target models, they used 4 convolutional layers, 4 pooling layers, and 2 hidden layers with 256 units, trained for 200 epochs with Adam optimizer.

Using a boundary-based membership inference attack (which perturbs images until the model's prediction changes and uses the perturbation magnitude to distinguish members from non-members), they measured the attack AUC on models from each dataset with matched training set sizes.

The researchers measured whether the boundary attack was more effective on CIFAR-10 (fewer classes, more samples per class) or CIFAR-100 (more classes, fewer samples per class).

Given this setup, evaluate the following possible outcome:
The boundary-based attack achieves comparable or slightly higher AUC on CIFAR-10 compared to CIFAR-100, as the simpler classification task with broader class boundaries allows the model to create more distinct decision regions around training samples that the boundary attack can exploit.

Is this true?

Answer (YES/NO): NO